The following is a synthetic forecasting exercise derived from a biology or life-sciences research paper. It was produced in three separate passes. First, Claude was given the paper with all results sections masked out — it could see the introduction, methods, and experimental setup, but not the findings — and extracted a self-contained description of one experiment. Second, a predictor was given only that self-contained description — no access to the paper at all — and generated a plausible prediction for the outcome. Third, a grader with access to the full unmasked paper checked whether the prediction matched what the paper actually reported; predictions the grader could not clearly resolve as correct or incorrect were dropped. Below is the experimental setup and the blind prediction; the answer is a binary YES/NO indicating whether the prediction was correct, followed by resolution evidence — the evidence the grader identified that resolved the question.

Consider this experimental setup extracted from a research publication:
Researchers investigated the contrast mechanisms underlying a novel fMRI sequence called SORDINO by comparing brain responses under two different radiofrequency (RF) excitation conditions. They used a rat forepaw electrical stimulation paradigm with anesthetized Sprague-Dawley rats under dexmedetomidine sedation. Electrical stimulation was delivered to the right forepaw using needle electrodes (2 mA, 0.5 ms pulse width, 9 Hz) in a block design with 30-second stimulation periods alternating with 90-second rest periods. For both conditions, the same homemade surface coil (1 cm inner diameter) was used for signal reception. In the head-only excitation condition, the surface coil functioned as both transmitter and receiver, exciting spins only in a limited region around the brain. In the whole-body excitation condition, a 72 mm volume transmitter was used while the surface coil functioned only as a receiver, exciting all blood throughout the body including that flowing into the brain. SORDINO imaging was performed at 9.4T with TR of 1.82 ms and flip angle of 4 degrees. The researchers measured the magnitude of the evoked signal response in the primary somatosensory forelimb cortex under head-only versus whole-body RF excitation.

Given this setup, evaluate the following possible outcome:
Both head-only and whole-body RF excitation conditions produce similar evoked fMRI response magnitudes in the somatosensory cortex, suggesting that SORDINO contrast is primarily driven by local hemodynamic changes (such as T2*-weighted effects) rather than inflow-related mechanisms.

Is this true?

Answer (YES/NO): NO